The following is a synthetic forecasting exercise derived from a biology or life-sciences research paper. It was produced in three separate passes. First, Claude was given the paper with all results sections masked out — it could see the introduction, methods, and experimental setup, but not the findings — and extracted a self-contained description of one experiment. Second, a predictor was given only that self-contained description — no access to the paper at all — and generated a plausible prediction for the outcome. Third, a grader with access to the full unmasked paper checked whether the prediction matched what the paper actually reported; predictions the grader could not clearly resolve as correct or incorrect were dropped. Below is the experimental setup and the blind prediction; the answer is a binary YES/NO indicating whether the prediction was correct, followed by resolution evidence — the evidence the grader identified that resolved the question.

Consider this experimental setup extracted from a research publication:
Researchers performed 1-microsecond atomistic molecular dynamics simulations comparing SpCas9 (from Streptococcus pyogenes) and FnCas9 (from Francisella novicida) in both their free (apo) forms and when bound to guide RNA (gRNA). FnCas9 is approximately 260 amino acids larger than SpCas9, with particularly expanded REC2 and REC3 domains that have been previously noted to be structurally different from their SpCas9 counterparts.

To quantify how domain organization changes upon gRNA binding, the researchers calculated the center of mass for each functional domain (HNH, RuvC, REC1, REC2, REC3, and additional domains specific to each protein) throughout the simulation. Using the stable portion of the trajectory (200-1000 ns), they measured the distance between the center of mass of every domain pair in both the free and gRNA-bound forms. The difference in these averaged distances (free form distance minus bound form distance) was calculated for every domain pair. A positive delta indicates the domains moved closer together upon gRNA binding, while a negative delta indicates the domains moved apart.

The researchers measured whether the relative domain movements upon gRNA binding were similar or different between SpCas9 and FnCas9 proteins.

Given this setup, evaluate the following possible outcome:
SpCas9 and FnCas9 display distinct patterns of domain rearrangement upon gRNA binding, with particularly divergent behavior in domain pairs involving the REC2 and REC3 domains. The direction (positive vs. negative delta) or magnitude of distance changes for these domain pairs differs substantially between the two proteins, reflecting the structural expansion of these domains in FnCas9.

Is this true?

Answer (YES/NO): YES